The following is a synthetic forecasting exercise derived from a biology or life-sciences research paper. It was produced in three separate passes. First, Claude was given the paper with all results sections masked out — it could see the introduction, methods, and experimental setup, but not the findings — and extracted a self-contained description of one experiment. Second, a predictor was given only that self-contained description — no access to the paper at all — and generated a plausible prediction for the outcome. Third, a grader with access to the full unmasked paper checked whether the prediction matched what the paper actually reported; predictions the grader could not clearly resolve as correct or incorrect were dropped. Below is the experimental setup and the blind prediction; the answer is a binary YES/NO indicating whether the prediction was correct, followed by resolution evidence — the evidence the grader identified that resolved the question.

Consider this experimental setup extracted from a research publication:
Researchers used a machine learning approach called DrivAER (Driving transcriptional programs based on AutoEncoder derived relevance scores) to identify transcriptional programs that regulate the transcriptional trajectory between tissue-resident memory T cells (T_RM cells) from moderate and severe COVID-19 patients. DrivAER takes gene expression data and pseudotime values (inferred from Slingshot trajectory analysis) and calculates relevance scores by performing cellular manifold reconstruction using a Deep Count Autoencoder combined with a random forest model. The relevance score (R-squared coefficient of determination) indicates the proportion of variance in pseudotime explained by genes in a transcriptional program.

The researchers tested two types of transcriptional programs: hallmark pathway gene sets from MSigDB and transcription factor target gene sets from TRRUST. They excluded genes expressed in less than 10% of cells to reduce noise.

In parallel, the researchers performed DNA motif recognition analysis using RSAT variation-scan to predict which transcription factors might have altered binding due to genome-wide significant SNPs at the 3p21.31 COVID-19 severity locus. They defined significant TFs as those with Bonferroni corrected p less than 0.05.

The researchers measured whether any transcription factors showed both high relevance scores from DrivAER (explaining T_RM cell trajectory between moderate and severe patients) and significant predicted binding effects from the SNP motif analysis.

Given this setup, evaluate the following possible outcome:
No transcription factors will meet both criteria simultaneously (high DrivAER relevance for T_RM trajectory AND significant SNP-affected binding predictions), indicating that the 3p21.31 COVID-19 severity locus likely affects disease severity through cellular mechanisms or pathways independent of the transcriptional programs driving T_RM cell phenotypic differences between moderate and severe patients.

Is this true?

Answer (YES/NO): NO